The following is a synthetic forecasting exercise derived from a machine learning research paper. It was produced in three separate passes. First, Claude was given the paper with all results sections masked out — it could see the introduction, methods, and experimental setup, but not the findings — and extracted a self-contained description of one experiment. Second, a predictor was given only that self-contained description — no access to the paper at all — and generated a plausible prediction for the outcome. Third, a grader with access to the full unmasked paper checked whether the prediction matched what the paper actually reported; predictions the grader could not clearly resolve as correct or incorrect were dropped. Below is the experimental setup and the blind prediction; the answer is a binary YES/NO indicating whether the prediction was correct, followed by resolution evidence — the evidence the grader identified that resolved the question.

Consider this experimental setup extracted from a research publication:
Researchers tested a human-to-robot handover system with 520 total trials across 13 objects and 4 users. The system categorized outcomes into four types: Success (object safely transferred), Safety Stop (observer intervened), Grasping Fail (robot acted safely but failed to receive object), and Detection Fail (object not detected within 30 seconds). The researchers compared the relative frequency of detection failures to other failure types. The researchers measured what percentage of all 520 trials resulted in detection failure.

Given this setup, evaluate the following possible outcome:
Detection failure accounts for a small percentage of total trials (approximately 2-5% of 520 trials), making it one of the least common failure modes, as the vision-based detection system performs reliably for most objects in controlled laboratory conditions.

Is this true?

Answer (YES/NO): NO